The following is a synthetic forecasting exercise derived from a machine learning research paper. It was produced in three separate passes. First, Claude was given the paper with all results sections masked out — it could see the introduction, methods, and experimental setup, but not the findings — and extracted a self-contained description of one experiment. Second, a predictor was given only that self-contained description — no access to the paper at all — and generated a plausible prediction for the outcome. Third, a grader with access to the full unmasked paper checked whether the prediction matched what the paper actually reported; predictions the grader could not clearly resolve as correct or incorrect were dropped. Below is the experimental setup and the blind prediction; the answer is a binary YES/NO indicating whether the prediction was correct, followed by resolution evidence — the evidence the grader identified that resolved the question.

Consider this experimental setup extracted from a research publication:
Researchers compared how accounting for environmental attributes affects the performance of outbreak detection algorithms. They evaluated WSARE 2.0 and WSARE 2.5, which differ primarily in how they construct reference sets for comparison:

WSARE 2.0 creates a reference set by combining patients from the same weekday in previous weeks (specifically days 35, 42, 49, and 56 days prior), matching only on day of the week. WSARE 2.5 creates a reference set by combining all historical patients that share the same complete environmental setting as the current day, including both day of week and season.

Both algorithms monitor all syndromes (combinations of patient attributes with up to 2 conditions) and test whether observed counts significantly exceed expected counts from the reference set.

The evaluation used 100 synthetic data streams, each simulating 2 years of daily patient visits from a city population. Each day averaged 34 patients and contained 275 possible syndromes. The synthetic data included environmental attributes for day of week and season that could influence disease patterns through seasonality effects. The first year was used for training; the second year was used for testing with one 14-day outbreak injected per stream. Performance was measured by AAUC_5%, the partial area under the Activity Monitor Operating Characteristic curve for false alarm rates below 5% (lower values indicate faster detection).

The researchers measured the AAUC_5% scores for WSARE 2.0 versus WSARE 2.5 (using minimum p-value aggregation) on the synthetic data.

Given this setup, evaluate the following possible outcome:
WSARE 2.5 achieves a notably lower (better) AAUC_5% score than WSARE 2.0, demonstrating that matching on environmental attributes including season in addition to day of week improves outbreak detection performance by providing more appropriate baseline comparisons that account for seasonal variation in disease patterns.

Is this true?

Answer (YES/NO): YES